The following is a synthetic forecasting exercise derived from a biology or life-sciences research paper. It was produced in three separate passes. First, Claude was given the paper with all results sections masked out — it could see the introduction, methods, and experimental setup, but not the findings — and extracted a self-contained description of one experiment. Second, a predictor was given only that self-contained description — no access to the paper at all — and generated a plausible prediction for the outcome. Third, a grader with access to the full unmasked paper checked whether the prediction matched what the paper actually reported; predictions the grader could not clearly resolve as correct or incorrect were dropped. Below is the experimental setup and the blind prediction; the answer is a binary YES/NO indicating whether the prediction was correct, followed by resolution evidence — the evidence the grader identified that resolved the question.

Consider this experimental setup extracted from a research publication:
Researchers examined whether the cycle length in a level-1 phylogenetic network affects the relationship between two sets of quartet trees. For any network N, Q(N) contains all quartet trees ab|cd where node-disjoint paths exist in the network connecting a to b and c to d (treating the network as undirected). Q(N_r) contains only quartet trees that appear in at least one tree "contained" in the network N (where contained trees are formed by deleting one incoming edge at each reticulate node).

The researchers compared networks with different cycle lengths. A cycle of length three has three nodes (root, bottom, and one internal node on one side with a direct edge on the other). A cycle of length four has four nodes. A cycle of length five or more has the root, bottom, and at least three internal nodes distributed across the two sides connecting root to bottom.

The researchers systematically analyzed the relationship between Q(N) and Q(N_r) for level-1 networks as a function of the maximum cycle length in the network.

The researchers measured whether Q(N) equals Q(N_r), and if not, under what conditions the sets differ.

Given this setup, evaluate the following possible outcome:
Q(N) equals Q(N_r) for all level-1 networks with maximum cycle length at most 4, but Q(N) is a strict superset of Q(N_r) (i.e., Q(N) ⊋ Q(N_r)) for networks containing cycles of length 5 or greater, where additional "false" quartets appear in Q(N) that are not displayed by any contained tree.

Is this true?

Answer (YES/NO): YES